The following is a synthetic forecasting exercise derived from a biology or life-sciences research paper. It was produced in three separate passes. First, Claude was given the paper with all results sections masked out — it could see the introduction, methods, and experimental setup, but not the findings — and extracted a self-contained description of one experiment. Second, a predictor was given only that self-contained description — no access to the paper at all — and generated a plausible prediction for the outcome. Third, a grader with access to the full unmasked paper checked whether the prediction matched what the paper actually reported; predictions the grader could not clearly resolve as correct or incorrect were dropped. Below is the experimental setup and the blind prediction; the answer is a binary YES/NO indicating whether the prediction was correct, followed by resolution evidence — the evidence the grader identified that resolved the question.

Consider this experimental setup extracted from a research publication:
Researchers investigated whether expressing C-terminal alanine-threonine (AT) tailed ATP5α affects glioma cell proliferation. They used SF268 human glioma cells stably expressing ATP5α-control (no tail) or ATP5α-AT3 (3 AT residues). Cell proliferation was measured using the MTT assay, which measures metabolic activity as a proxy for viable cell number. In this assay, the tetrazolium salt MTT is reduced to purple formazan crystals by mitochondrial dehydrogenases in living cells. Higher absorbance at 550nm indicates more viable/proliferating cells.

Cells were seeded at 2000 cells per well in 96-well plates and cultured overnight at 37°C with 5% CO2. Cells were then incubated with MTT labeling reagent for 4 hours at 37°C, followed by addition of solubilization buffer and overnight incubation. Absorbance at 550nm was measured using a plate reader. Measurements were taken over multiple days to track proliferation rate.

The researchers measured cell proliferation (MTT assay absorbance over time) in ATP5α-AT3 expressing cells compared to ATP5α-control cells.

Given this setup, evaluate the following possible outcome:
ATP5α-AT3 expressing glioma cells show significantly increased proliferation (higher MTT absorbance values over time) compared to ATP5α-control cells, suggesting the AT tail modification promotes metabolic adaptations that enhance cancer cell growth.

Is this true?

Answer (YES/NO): YES